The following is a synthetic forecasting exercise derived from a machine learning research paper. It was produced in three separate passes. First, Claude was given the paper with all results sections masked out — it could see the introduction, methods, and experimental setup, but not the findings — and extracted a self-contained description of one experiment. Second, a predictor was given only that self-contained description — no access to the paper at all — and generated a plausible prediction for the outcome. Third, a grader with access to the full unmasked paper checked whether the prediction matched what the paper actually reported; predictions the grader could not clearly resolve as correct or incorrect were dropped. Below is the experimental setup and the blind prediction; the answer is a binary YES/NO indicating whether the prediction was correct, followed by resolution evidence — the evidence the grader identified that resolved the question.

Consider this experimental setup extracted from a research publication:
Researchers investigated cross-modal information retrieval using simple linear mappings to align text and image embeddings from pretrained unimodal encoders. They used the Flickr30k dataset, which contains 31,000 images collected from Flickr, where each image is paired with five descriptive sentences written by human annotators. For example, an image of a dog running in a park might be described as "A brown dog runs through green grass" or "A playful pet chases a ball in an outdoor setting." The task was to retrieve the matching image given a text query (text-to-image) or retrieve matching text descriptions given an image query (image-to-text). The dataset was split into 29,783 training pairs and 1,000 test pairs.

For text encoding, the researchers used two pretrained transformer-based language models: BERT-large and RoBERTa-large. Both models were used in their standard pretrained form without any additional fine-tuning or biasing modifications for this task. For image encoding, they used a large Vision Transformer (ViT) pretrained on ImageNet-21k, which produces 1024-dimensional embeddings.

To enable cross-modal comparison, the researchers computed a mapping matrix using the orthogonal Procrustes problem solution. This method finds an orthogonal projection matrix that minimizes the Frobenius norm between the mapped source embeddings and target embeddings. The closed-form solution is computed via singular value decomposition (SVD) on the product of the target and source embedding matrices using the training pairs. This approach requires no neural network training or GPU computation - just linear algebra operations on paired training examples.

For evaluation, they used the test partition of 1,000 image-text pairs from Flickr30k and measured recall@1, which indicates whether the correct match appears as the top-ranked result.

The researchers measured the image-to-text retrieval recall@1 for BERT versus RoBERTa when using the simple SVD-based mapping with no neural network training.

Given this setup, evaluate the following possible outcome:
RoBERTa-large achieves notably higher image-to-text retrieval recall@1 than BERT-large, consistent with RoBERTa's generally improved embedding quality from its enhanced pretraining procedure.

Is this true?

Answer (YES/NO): YES